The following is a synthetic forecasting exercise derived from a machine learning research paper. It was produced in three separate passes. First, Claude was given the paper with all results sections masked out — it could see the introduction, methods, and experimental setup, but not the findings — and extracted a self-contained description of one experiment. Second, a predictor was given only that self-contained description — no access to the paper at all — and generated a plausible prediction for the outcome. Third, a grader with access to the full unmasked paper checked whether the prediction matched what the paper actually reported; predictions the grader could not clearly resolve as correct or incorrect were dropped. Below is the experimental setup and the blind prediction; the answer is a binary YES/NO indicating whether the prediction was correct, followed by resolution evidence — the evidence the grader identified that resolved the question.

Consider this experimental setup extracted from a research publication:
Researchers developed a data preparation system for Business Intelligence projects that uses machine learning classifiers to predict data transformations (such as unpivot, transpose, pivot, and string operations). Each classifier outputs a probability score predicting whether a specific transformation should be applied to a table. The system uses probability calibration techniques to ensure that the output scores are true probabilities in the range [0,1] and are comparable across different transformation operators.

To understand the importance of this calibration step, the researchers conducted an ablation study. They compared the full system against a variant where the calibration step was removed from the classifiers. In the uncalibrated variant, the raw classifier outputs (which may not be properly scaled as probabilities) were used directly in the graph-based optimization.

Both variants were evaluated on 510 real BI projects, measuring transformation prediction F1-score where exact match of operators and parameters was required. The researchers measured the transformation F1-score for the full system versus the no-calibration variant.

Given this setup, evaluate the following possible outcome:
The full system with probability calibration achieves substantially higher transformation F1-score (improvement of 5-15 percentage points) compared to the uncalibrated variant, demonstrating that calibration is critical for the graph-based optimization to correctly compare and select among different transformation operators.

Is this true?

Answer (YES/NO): NO